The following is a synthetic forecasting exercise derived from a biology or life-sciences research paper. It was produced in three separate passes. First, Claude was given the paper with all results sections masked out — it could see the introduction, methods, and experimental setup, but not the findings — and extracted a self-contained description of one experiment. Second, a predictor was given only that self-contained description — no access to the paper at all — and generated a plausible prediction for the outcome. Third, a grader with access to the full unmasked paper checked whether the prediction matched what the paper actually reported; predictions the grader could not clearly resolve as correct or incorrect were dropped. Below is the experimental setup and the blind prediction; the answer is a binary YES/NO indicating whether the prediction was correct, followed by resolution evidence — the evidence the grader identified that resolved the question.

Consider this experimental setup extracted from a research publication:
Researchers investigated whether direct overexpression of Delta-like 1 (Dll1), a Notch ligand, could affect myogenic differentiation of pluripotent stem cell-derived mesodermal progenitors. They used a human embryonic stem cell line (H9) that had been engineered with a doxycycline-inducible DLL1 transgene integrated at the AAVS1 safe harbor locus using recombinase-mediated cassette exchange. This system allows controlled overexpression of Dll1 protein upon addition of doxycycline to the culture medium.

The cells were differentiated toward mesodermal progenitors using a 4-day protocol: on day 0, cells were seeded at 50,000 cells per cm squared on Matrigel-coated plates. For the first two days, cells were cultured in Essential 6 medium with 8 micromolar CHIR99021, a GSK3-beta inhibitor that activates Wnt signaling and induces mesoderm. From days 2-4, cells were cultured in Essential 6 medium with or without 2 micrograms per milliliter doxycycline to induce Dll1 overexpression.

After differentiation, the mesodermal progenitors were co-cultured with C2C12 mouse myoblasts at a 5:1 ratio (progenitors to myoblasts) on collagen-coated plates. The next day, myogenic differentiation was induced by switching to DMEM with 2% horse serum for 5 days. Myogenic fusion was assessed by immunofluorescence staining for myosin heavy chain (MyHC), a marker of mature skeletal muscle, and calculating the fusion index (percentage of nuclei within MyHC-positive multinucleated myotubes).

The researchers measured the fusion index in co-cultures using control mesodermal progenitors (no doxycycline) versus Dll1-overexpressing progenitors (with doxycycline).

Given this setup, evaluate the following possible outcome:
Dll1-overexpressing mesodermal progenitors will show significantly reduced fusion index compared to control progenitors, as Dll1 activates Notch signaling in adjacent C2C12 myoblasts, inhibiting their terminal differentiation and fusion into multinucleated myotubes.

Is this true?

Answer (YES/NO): NO